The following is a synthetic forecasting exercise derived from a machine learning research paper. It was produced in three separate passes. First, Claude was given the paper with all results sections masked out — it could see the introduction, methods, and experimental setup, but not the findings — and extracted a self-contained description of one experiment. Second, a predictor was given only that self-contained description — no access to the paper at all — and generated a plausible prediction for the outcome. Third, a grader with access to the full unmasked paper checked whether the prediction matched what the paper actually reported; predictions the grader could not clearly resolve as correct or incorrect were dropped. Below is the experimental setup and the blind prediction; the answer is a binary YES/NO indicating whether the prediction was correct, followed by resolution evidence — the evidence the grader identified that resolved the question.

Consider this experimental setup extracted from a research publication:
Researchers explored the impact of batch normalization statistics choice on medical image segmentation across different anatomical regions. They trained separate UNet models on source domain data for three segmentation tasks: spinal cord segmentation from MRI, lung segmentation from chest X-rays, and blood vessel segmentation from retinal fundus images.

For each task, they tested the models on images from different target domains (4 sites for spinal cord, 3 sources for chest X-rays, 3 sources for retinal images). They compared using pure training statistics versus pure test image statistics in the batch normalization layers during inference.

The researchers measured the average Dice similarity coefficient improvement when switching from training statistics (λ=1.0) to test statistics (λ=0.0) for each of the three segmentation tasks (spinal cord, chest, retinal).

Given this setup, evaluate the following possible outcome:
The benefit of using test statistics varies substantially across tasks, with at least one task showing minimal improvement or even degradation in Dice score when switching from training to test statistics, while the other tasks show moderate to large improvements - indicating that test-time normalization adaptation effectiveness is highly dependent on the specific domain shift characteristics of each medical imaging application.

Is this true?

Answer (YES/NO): YES